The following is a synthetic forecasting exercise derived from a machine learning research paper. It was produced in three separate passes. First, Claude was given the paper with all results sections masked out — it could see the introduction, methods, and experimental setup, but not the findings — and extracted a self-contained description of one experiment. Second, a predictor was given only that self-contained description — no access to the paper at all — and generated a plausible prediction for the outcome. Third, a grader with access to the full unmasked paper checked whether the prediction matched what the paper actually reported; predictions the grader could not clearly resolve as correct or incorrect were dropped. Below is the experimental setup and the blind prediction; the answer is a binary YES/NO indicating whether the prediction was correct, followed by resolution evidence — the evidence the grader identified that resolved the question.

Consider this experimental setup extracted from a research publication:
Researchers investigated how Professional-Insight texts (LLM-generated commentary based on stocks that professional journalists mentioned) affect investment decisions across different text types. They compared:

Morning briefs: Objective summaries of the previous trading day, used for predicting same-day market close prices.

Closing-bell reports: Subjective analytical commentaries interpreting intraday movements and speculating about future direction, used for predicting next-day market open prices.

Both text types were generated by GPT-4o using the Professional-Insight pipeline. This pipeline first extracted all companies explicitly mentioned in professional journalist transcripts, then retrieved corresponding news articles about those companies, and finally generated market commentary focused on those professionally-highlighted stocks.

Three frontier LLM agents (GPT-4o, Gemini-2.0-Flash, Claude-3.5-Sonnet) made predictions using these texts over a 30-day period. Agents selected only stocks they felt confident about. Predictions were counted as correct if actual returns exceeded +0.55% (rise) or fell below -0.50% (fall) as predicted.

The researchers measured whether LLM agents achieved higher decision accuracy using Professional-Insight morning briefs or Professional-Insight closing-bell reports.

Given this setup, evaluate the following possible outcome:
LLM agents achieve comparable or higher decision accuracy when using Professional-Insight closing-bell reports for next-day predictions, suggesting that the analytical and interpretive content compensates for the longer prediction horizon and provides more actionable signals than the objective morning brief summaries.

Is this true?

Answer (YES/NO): YES